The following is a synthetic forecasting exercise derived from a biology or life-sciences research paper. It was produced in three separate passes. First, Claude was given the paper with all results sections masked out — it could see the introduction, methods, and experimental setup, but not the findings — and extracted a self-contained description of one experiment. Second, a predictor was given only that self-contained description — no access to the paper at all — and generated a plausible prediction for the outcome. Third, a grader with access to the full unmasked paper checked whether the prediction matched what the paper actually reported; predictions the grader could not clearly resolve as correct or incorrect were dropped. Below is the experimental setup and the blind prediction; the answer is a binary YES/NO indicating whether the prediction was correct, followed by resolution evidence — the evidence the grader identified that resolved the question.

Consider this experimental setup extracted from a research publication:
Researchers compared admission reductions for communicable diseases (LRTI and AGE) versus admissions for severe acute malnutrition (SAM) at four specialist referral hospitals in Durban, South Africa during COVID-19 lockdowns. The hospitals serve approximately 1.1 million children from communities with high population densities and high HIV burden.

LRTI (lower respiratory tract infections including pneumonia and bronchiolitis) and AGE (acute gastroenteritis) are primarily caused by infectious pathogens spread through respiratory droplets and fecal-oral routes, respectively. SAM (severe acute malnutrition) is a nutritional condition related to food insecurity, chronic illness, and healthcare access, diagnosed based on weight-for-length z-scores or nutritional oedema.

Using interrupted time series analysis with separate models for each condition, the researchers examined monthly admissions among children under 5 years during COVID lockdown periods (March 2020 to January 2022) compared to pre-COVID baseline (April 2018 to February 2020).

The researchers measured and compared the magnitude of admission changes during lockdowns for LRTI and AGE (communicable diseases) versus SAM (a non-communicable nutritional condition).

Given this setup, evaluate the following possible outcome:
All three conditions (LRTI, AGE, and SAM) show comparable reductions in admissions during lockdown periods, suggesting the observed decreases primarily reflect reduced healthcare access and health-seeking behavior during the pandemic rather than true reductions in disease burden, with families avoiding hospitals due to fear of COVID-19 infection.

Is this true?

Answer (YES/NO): NO